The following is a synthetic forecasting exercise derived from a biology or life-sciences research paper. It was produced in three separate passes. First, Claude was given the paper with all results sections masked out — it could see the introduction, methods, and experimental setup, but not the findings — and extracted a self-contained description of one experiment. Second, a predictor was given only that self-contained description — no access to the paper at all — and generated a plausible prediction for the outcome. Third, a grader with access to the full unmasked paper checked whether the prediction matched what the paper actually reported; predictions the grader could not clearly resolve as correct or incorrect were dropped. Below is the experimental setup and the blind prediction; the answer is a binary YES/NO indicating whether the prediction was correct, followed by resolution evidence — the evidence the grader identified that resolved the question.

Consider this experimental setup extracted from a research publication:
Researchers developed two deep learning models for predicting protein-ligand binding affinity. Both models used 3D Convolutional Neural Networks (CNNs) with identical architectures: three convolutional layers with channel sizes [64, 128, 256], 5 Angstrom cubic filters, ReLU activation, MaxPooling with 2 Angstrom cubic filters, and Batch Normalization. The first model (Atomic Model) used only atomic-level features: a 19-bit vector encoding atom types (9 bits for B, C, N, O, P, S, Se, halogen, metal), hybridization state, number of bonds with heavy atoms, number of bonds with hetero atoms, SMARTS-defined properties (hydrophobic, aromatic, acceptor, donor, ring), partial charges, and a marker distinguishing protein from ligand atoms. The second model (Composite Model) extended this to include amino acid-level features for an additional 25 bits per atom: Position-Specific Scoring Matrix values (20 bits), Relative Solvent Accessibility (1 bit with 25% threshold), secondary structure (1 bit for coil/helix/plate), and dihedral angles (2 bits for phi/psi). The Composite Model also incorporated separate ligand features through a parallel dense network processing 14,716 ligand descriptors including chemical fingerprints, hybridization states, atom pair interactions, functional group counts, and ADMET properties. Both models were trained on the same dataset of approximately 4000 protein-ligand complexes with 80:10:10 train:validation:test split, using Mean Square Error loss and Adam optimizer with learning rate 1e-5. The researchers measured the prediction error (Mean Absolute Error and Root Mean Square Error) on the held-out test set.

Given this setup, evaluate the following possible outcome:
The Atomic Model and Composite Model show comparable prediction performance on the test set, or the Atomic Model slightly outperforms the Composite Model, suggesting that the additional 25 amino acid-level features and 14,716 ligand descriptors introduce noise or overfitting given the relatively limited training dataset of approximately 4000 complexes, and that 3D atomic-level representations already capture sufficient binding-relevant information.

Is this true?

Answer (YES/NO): NO